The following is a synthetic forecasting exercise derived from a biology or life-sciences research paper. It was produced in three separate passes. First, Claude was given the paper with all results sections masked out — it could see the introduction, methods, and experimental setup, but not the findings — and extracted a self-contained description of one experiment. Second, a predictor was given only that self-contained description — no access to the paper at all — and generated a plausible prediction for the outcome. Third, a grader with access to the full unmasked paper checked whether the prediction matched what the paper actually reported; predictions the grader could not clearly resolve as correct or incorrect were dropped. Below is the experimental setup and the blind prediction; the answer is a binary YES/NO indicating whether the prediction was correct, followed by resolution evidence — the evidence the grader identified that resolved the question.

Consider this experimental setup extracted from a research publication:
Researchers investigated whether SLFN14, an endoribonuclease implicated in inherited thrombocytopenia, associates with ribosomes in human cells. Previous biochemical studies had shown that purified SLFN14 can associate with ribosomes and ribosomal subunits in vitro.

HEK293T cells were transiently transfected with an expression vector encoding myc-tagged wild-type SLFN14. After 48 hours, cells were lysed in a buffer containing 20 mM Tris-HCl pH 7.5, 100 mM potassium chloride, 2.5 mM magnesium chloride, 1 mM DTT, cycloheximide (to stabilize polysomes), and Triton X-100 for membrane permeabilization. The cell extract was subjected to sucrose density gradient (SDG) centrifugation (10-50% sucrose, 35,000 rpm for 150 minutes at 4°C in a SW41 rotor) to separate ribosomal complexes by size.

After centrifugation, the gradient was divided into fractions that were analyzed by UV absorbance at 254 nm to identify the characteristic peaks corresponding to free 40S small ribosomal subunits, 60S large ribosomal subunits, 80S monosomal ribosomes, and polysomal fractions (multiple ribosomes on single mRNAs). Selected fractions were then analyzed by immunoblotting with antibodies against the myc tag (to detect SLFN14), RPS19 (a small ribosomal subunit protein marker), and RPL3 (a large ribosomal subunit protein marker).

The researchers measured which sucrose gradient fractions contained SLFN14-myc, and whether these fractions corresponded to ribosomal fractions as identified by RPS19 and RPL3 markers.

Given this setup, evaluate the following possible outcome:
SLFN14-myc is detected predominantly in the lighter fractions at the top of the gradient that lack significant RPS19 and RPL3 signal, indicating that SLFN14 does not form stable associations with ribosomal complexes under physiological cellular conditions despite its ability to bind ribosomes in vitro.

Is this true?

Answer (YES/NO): NO